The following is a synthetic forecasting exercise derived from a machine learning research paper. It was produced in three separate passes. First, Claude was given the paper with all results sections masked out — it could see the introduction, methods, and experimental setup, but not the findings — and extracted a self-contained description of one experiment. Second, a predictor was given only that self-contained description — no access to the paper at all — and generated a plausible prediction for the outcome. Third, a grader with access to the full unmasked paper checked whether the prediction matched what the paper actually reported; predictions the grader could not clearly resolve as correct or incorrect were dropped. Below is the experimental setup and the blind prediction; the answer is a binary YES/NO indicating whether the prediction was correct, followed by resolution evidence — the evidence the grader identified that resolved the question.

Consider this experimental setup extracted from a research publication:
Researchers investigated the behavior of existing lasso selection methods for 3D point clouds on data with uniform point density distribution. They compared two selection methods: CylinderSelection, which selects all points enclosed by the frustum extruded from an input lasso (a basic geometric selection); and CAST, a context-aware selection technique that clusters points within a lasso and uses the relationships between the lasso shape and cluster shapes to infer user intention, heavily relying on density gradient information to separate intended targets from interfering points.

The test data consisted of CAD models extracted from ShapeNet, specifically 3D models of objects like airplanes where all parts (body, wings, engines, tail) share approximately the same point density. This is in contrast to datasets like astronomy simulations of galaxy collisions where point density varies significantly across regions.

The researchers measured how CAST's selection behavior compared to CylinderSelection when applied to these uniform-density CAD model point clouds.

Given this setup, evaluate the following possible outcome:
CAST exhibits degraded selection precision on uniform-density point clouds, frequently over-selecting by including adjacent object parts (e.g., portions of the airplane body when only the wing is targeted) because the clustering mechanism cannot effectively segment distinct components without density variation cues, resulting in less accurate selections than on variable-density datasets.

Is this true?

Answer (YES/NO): NO